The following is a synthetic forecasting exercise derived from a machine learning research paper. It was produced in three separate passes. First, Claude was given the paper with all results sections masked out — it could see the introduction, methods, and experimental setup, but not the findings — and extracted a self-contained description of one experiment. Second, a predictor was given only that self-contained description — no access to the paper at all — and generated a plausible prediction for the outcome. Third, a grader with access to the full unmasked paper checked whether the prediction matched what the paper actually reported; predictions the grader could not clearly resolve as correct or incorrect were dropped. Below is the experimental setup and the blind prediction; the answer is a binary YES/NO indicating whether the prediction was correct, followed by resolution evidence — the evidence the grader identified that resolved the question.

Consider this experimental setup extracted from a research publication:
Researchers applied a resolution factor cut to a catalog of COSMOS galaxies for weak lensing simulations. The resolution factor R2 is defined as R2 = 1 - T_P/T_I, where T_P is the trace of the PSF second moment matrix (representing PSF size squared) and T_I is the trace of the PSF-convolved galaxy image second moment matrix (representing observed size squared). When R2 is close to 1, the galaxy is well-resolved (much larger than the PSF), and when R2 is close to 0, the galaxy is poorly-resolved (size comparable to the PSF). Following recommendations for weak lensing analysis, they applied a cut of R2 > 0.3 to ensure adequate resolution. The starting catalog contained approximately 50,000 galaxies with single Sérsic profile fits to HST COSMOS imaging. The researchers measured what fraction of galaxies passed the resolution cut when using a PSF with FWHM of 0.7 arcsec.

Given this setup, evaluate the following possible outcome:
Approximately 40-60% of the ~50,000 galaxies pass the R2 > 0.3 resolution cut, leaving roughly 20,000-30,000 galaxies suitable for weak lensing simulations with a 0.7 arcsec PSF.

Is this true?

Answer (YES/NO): NO